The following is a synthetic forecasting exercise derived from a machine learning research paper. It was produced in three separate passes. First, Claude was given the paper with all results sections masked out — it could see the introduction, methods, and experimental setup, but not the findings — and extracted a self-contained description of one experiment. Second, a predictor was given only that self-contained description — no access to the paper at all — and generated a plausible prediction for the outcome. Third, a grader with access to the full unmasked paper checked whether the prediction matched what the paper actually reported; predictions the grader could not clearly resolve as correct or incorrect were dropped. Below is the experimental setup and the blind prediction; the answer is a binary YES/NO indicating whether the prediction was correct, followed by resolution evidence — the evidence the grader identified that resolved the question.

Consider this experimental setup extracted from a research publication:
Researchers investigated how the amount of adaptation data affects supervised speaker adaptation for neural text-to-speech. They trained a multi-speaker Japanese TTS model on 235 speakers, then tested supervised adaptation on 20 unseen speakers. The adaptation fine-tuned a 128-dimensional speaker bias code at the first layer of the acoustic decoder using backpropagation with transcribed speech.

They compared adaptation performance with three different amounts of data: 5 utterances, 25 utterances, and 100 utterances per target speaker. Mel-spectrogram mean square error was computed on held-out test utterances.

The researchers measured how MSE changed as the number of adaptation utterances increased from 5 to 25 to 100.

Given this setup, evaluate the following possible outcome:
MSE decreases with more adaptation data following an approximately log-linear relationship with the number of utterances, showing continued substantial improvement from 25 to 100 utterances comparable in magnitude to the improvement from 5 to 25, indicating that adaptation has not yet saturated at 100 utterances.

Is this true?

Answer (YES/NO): NO